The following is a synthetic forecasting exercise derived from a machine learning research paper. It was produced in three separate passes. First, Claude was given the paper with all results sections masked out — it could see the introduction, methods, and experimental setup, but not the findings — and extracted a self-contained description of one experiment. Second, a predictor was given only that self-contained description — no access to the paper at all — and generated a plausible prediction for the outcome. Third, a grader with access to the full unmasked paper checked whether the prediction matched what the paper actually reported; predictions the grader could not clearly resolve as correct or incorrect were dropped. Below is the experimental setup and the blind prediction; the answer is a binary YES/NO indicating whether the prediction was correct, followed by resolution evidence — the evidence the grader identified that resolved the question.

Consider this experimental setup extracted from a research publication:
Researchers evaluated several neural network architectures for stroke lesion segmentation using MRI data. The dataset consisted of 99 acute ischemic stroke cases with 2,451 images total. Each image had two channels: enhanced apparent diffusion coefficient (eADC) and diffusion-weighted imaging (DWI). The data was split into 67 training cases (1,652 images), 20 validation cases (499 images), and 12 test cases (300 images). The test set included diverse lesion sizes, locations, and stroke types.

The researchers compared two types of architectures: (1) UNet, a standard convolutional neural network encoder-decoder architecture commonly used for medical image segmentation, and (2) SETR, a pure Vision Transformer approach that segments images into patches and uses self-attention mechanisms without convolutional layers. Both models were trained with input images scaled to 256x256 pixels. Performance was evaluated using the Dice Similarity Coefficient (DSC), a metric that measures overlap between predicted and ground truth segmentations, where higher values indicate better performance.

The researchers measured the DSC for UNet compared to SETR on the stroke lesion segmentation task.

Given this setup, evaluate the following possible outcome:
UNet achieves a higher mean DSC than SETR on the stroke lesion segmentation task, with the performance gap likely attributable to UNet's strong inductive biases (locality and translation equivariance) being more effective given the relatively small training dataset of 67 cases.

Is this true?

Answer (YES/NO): YES